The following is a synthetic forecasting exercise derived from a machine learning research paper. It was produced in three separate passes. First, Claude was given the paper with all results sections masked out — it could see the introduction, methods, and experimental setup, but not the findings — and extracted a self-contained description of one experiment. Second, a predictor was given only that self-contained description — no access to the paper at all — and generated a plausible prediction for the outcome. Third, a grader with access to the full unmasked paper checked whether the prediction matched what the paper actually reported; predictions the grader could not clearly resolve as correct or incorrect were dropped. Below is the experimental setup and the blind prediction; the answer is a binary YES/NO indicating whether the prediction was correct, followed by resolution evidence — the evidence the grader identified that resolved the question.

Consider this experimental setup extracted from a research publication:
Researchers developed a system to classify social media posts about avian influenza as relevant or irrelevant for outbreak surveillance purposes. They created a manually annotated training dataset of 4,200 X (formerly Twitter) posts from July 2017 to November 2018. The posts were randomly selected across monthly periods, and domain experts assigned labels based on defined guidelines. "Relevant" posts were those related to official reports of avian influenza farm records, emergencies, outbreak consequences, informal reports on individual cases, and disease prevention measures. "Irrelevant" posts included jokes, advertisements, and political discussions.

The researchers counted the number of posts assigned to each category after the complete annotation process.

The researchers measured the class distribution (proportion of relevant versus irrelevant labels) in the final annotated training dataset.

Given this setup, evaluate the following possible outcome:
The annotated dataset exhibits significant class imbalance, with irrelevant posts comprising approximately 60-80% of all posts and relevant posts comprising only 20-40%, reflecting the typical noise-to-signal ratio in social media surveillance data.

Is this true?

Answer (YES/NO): YES